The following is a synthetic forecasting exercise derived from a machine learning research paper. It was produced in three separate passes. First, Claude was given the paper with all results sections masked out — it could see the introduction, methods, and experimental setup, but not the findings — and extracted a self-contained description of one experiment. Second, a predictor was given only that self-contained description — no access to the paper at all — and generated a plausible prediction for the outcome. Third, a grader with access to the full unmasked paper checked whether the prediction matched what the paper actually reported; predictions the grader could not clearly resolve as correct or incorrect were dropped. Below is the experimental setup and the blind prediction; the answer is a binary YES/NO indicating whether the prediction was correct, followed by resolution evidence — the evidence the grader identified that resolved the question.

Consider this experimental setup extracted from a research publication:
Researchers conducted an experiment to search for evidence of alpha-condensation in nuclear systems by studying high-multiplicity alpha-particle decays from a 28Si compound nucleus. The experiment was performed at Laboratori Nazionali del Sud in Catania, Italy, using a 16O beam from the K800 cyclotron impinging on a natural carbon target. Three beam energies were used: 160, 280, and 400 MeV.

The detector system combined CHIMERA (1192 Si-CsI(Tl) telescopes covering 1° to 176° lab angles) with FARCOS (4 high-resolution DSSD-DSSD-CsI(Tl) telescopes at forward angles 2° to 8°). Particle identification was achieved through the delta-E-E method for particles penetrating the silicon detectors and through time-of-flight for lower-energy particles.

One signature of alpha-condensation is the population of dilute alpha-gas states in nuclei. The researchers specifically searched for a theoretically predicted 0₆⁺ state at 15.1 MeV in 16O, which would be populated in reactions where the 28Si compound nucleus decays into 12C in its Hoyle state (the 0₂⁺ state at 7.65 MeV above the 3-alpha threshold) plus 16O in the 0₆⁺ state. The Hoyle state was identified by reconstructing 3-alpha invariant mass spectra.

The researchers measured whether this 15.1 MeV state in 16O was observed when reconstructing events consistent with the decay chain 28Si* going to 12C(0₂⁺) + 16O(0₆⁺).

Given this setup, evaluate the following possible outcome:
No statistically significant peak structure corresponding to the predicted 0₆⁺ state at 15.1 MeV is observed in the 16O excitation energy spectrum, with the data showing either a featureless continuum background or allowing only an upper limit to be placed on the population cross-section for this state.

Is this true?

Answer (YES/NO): YES